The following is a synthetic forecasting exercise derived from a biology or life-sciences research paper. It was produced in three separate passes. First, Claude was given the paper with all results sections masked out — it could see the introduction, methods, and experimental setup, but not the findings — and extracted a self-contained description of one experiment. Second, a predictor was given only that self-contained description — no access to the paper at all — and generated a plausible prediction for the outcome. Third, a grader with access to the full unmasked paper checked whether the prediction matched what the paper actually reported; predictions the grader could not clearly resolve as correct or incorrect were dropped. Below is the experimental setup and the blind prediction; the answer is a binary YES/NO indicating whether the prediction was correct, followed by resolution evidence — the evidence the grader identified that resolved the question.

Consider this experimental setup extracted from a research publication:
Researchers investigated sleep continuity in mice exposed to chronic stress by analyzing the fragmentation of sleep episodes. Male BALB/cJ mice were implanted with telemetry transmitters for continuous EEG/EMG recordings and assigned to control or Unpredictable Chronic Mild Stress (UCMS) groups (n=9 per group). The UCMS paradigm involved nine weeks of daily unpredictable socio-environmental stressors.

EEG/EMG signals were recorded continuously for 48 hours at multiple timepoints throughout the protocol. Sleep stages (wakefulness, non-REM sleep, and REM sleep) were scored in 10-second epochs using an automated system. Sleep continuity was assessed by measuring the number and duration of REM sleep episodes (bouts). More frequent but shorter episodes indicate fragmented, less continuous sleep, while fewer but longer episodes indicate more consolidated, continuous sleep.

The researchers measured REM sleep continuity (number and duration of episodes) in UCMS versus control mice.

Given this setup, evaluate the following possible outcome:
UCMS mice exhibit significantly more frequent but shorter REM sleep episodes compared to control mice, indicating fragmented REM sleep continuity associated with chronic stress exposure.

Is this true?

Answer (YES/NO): NO